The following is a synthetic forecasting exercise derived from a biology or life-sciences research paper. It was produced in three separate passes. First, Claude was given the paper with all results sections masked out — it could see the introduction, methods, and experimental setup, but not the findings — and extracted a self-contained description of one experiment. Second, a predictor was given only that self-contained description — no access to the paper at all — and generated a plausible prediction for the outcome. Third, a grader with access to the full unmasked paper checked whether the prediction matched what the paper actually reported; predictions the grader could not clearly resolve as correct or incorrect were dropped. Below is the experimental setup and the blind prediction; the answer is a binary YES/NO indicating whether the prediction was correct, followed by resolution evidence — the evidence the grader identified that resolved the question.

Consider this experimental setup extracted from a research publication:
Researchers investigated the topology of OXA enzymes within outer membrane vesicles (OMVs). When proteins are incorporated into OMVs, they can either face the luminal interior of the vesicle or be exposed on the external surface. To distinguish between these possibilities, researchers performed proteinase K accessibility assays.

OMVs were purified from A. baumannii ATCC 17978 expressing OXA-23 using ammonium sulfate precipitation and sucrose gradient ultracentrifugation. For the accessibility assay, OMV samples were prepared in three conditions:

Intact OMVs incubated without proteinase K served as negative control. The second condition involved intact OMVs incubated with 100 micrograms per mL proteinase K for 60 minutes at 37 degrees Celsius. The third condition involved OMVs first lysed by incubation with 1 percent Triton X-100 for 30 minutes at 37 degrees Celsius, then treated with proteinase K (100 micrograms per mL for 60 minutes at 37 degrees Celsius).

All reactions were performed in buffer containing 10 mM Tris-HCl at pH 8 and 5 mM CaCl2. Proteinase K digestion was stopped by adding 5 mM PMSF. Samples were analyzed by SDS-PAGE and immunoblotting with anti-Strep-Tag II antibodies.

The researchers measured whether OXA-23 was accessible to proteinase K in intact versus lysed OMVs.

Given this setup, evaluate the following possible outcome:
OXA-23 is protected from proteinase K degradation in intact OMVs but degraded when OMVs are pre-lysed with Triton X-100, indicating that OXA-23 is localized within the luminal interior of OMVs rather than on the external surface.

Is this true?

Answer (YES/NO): YES